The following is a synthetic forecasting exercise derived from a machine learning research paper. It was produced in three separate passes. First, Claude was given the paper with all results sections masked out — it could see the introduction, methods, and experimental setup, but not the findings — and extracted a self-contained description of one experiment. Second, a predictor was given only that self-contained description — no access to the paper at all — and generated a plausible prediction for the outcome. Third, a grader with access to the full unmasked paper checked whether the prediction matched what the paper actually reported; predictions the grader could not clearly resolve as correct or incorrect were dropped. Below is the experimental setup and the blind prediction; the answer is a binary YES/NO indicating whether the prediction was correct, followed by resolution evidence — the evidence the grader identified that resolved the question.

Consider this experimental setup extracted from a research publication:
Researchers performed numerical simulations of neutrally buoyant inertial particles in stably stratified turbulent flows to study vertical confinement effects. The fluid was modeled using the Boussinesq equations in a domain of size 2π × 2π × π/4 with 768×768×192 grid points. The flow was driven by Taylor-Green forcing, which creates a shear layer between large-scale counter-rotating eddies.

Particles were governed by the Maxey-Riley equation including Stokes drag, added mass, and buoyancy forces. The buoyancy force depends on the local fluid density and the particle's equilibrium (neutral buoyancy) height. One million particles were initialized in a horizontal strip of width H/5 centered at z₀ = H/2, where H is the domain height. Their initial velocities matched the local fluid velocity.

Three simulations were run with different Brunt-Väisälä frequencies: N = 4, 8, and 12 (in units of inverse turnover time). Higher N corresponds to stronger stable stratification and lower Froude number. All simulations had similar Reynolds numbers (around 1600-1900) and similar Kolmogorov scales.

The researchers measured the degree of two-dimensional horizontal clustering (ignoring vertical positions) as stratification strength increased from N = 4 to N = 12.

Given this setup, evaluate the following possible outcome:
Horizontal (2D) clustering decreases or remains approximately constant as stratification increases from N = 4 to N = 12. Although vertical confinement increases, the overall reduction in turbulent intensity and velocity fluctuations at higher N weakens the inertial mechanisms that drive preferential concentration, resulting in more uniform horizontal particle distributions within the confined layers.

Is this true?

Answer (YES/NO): NO